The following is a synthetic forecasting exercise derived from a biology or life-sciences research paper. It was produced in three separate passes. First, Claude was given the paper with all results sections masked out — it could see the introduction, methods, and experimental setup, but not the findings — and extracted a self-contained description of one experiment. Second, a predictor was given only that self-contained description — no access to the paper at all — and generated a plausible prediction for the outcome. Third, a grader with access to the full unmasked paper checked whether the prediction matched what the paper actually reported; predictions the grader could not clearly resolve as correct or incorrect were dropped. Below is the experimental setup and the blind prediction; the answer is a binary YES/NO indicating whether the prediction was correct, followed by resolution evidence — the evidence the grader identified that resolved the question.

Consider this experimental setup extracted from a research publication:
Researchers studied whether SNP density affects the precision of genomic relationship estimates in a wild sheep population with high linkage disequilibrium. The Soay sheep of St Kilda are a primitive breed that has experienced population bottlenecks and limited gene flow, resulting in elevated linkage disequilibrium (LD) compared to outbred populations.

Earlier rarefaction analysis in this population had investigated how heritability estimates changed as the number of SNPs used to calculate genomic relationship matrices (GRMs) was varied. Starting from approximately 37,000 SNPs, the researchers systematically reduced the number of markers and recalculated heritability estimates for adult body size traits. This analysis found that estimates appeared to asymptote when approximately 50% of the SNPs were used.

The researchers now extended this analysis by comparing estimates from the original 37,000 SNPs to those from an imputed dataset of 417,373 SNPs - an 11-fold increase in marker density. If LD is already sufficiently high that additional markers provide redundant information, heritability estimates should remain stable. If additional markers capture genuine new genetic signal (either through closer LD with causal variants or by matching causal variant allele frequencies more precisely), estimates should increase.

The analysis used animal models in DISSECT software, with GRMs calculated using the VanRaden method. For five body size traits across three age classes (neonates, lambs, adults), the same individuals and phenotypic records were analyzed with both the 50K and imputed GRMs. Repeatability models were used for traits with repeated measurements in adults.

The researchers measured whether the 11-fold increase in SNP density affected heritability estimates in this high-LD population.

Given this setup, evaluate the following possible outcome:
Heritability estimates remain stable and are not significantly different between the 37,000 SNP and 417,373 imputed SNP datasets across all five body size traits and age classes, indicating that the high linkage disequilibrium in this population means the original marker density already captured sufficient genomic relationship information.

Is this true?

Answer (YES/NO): YES